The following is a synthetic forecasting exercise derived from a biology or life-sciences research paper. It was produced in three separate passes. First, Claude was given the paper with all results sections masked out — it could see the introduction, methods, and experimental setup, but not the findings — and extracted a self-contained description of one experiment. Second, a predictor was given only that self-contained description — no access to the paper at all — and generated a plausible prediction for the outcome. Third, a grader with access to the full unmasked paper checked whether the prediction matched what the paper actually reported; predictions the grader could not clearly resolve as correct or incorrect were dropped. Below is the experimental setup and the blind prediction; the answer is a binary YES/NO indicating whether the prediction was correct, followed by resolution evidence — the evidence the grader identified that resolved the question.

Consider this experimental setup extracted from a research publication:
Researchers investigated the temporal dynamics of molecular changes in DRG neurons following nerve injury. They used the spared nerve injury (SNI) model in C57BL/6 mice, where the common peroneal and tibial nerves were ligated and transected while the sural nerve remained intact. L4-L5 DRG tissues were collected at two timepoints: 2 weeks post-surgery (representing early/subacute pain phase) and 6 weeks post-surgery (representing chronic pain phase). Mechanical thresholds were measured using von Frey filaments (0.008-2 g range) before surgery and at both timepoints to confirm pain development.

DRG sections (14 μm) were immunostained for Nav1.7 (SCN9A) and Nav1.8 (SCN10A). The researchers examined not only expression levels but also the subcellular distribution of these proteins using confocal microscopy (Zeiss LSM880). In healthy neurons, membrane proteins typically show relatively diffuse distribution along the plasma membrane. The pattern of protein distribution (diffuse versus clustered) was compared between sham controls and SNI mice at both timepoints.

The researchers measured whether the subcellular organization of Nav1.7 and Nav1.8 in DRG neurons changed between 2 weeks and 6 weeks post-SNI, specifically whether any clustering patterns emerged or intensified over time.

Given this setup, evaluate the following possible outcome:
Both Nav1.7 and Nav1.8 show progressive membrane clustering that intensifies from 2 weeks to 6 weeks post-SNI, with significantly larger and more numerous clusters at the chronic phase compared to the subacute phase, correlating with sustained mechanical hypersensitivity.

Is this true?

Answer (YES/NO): YES